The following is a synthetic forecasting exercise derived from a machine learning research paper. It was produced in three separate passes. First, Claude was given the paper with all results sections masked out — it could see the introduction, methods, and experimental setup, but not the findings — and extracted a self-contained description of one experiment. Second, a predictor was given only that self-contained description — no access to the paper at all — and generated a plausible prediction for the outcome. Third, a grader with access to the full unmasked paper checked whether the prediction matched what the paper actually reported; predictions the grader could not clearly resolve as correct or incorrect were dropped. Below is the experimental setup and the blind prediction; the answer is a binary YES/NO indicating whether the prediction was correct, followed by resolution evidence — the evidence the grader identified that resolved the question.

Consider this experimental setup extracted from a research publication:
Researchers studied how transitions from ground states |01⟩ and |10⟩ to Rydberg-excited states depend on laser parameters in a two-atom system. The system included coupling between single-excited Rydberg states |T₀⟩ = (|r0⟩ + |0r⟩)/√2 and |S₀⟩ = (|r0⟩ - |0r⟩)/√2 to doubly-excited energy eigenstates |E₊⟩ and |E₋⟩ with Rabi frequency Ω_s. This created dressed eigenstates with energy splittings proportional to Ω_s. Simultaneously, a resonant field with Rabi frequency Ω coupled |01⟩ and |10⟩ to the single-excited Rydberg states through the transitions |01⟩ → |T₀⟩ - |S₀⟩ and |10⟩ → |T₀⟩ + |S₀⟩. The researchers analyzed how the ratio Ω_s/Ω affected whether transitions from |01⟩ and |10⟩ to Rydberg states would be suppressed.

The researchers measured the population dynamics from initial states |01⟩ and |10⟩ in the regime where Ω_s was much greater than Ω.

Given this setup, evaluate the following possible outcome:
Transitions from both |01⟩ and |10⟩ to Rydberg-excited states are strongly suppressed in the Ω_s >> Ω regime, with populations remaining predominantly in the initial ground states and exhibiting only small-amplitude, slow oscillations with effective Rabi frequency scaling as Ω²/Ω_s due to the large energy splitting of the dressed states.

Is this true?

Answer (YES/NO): NO